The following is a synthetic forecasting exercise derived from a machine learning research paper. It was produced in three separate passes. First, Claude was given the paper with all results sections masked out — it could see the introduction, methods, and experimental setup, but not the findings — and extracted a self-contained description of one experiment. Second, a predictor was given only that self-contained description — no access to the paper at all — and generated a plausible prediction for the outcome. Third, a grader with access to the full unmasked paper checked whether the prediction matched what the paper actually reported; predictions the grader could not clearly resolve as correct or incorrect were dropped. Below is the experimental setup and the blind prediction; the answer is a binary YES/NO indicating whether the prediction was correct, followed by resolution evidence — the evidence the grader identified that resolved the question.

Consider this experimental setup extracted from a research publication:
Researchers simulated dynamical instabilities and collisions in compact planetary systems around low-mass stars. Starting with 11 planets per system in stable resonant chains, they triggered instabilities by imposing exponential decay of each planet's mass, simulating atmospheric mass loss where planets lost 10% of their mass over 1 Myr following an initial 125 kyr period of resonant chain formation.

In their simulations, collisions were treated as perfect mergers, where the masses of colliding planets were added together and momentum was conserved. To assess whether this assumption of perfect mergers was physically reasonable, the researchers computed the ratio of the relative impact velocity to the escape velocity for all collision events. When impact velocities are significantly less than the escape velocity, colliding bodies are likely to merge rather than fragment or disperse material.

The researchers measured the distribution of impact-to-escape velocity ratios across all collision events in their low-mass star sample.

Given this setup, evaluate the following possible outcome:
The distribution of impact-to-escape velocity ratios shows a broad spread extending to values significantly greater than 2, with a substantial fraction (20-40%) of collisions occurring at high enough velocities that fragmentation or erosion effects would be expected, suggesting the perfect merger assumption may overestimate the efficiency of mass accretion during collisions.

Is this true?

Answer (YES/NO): NO